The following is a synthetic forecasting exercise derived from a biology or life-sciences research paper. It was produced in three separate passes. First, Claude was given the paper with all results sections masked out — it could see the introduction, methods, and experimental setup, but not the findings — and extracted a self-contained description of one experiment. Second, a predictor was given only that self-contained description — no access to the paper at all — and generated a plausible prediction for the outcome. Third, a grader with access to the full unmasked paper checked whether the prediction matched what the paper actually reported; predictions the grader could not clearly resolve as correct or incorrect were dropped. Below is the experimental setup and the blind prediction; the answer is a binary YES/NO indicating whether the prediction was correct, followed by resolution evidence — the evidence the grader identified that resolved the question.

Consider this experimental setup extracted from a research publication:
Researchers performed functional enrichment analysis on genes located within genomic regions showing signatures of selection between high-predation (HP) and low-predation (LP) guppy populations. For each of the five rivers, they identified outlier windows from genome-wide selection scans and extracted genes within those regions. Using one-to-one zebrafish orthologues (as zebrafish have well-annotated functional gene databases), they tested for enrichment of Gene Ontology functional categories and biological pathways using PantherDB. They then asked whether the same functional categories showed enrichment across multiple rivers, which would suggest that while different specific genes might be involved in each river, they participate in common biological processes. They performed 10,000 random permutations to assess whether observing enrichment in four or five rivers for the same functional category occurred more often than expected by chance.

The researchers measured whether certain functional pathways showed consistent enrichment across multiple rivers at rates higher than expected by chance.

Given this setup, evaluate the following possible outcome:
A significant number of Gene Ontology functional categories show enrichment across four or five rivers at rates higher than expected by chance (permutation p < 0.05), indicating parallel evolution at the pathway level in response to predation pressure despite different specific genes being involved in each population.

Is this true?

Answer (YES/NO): NO